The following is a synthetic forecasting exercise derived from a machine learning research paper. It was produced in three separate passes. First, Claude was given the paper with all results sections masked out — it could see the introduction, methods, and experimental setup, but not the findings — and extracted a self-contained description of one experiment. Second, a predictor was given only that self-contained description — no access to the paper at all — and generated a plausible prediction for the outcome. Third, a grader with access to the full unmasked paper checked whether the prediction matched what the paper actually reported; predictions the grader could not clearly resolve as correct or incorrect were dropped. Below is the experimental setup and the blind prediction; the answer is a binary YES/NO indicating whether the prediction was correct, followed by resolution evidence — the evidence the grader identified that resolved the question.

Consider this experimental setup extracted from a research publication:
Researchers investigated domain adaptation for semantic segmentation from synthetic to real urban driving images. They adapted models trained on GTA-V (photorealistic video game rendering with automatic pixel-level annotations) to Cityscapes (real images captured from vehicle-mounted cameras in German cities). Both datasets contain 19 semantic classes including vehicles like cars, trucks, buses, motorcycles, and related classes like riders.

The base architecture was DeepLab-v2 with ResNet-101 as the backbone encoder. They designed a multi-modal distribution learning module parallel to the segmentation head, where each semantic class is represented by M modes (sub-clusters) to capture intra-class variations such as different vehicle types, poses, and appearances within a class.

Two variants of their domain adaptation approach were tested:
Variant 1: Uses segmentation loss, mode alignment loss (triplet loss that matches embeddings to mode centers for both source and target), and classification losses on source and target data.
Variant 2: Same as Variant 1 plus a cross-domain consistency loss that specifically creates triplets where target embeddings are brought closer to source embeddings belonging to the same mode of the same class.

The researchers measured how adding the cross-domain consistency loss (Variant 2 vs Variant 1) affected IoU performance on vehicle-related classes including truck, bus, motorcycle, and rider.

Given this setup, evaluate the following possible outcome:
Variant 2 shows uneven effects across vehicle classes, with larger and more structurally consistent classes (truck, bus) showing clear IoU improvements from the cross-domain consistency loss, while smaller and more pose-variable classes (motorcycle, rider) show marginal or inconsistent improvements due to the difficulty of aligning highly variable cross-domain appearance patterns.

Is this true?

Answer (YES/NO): NO